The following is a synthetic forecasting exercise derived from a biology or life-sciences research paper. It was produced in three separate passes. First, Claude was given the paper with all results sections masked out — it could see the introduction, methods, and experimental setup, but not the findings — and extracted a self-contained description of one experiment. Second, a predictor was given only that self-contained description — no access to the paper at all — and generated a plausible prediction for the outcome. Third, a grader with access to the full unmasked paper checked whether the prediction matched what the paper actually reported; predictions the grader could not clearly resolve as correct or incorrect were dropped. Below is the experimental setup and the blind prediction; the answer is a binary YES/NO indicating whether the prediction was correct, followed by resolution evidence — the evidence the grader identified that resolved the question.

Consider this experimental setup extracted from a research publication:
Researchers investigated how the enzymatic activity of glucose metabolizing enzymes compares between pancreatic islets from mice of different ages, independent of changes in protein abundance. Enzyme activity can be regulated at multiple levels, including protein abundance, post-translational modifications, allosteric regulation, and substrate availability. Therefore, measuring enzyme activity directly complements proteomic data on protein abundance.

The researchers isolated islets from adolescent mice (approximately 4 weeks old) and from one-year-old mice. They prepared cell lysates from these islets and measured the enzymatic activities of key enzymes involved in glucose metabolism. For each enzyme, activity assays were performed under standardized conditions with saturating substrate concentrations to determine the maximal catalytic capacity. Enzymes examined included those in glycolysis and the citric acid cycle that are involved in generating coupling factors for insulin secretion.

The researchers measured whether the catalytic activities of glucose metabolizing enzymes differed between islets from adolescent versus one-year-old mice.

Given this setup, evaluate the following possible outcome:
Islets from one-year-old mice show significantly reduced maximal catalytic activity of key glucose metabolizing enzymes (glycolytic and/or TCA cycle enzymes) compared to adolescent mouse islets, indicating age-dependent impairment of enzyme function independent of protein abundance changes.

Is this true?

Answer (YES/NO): NO